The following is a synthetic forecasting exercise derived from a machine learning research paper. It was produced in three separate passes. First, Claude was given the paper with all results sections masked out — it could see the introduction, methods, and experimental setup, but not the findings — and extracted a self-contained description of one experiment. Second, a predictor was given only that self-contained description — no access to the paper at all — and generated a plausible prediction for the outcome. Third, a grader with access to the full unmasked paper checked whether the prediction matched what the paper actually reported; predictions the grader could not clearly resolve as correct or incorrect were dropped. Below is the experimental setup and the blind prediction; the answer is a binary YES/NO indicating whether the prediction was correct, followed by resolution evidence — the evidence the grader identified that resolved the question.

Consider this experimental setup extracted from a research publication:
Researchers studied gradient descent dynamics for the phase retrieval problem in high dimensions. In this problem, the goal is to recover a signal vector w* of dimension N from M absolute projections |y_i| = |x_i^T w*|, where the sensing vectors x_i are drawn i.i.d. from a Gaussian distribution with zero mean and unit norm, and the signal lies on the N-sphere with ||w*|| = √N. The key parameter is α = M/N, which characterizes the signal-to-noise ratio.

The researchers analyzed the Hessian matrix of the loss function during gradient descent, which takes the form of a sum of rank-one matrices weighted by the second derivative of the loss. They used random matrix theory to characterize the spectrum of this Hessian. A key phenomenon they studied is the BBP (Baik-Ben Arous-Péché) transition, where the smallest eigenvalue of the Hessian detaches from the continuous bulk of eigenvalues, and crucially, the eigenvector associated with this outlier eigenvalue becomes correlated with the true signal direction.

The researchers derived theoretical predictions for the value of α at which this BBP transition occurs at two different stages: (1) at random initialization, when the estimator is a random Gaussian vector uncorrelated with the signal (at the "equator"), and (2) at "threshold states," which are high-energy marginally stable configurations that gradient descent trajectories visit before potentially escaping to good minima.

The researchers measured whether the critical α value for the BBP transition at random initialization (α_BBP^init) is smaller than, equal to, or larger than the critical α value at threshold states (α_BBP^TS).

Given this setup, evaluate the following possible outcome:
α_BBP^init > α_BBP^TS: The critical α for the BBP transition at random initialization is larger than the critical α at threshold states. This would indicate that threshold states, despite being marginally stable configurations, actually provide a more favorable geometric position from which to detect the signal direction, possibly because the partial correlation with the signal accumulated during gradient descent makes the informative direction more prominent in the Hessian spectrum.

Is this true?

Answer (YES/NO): NO